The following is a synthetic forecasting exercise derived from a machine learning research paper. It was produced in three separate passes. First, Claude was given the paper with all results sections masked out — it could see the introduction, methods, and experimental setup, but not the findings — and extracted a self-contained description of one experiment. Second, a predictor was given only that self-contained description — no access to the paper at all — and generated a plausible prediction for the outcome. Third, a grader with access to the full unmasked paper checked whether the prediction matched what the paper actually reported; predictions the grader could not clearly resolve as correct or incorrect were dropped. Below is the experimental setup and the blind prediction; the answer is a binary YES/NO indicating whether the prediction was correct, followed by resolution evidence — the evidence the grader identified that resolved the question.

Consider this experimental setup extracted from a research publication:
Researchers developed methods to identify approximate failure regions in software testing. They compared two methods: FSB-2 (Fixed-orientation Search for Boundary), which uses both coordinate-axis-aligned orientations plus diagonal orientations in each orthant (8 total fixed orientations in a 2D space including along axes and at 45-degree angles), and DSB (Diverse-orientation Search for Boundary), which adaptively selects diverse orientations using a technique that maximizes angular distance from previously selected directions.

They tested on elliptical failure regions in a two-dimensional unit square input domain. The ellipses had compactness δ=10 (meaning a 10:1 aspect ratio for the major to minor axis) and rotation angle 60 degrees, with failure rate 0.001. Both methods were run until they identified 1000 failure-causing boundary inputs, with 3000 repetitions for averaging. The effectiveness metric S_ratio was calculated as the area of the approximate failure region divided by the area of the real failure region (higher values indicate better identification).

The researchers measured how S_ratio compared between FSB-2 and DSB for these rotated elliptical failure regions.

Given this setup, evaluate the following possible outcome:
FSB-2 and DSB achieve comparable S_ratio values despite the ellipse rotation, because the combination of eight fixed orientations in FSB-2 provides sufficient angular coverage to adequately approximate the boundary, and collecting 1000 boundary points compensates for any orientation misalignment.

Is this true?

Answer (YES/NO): NO